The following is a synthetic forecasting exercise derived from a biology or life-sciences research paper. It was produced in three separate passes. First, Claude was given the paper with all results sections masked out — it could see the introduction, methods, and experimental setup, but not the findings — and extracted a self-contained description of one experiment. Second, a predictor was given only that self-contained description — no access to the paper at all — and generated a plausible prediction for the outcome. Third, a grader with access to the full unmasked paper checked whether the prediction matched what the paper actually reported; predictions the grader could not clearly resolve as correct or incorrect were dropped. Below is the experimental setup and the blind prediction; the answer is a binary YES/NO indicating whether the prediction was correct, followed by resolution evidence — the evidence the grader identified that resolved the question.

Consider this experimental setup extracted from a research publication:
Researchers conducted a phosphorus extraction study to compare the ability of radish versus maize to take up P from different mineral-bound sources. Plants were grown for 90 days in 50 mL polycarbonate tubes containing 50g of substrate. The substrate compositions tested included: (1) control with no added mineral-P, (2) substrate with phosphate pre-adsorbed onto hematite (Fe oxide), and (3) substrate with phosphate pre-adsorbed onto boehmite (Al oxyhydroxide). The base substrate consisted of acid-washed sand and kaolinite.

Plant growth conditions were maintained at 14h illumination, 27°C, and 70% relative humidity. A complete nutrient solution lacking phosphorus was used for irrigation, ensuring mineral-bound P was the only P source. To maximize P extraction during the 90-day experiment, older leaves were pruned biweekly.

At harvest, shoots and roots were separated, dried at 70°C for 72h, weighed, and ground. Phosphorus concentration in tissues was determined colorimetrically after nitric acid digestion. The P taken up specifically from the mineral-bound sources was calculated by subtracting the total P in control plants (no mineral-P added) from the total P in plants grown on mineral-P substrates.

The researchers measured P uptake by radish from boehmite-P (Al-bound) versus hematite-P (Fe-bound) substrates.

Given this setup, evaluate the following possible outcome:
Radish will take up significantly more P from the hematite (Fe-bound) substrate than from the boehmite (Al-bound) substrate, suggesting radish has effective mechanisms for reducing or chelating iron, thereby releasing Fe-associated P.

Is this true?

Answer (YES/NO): NO